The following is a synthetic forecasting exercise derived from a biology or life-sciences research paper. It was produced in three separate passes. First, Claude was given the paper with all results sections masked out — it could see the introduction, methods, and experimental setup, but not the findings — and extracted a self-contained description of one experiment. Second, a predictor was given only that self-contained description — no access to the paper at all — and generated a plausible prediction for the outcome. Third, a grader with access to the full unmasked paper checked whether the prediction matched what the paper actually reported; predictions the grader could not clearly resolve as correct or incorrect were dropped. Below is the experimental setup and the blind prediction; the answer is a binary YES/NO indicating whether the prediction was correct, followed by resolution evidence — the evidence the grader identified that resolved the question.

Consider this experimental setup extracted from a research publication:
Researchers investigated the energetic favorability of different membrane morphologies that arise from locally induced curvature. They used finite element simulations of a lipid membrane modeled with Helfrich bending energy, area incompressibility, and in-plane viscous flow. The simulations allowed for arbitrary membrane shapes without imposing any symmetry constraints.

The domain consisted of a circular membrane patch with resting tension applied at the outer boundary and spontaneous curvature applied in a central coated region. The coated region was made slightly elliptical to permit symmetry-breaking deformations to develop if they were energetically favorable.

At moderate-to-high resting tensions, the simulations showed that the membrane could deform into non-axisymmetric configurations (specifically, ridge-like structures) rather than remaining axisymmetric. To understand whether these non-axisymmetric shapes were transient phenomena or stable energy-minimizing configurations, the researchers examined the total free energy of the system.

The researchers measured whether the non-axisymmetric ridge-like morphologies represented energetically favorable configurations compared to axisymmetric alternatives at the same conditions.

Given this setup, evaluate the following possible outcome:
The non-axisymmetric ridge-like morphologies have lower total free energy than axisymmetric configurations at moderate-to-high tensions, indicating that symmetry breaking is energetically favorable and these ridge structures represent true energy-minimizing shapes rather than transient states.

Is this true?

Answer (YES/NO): YES